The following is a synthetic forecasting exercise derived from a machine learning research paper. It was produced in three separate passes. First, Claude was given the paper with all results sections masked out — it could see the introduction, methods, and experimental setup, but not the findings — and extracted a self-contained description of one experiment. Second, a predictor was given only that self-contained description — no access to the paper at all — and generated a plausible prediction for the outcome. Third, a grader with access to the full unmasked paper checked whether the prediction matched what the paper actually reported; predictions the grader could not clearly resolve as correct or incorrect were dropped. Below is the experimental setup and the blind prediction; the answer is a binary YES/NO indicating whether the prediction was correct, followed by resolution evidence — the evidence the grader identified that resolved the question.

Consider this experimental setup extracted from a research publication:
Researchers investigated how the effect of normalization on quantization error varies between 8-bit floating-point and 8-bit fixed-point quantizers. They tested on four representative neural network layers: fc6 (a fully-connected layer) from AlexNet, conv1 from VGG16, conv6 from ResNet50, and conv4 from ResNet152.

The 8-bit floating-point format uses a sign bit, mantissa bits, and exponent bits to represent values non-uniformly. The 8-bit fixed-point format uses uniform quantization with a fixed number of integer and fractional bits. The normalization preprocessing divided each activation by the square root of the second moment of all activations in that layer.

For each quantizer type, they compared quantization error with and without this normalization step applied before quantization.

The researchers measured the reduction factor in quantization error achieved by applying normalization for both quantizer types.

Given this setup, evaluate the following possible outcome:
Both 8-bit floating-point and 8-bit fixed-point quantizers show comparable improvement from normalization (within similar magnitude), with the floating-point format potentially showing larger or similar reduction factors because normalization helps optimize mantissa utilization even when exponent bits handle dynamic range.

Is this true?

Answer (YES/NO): YES